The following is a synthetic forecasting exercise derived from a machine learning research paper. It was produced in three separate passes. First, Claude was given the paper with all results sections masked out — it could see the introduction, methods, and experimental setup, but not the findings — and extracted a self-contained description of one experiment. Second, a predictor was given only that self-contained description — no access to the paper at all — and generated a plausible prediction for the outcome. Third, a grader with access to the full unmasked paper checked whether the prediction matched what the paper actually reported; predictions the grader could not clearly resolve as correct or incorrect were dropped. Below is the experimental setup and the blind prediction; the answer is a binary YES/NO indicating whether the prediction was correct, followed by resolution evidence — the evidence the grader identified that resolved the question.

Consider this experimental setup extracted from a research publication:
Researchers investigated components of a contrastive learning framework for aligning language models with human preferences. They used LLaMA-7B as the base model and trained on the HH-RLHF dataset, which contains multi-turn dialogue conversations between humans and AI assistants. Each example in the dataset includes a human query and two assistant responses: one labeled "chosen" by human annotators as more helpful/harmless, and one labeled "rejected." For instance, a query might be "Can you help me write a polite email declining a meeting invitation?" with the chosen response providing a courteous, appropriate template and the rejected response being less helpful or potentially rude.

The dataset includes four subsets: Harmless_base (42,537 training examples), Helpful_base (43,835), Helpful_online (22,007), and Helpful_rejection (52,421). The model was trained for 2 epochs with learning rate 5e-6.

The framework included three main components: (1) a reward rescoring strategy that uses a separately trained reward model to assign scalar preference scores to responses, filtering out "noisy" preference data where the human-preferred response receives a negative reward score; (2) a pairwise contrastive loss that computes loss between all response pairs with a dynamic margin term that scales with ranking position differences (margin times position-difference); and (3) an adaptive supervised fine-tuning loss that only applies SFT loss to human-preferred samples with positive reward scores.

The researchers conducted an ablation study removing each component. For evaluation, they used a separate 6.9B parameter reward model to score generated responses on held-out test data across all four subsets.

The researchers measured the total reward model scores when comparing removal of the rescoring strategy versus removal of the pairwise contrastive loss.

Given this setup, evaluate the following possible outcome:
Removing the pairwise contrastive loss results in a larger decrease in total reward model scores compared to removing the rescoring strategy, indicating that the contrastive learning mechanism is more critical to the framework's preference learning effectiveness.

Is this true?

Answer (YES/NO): YES